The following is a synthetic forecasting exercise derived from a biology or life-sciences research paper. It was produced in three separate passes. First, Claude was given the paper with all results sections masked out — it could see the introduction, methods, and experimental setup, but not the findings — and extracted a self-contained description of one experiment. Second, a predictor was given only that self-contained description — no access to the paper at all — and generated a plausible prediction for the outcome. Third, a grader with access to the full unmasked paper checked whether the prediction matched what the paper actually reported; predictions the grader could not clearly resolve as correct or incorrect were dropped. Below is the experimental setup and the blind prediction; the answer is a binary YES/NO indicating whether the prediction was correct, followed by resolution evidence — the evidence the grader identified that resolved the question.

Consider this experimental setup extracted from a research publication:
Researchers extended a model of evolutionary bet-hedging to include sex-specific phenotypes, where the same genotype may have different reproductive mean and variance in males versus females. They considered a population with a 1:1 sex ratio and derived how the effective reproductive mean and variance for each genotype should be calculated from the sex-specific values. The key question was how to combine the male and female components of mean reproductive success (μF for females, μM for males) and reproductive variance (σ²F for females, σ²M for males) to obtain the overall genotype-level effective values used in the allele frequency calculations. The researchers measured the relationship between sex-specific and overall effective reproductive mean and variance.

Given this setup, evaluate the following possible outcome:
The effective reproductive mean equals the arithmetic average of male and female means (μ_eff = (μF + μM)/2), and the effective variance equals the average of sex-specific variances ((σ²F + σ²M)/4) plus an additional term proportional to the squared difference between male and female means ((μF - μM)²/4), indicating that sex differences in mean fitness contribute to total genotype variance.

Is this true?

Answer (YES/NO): NO